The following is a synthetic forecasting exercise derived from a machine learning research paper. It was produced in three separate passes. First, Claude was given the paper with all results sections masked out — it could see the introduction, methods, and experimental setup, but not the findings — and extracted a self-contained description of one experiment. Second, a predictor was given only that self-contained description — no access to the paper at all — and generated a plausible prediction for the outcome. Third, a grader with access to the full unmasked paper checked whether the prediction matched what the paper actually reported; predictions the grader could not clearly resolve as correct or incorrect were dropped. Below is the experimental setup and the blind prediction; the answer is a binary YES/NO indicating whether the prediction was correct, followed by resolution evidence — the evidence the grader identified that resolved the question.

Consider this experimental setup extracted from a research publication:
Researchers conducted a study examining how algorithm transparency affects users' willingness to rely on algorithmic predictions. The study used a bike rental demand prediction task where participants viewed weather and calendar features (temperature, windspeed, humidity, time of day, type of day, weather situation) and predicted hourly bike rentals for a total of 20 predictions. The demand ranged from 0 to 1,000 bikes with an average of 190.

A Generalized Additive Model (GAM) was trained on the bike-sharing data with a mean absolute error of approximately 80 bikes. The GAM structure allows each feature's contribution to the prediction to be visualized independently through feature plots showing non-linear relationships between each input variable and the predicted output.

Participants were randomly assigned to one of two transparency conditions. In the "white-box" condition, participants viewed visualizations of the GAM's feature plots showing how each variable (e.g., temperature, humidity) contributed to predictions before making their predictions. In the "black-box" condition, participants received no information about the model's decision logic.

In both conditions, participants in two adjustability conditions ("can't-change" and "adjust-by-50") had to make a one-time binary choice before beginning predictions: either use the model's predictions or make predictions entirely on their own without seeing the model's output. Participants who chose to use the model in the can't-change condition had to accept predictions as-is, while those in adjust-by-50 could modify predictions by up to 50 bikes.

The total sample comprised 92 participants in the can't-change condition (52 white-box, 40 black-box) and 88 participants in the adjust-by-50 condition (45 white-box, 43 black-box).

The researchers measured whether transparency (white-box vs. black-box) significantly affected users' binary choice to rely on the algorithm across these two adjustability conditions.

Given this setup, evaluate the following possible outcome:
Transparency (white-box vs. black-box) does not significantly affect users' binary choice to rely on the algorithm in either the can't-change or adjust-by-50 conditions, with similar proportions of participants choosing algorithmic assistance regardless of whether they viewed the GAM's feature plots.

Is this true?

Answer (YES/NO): YES